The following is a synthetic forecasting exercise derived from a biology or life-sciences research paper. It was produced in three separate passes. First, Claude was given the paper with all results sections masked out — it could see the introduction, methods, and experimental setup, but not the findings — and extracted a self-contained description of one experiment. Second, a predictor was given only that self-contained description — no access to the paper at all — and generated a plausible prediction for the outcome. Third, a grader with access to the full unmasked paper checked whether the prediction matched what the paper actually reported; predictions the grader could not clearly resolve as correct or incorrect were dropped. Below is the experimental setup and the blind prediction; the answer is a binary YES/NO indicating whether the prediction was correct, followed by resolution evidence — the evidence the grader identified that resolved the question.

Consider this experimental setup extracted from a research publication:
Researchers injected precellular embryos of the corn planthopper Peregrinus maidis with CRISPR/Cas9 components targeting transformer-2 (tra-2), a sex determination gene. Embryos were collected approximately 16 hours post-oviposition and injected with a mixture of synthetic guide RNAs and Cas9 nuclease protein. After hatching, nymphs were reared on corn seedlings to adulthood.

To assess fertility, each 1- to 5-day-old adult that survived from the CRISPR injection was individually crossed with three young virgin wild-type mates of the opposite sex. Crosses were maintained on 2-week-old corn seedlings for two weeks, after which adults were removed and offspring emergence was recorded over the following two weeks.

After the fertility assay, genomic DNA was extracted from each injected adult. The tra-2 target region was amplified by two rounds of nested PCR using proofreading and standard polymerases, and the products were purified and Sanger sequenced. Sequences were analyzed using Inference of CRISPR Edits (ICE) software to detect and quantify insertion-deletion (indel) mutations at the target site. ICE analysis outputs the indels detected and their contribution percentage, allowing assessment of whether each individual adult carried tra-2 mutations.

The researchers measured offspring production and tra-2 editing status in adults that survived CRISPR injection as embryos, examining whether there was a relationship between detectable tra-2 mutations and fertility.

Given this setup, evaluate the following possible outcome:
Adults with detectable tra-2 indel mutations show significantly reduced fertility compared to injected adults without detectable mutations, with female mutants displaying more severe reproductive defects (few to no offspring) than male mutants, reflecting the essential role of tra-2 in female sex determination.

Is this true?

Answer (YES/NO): NO